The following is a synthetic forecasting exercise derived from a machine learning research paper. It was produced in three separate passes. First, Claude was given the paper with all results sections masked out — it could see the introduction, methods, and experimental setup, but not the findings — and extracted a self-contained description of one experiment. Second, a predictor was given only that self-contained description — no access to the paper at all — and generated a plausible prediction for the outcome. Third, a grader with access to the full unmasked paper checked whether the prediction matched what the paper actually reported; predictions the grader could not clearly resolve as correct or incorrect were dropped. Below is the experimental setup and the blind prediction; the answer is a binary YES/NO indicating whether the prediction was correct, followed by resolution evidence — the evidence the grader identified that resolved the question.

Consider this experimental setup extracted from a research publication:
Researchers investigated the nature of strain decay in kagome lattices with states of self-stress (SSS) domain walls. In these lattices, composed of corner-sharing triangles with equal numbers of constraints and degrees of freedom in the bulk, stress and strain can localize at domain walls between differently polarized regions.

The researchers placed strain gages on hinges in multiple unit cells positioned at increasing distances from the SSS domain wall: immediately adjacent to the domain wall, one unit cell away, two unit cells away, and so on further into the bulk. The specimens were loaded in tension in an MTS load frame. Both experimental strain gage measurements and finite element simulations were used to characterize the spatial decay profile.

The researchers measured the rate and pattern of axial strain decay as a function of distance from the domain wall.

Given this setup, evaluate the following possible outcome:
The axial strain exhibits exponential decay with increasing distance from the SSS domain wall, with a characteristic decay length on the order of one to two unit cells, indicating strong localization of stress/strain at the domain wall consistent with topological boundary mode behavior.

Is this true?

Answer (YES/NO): YES